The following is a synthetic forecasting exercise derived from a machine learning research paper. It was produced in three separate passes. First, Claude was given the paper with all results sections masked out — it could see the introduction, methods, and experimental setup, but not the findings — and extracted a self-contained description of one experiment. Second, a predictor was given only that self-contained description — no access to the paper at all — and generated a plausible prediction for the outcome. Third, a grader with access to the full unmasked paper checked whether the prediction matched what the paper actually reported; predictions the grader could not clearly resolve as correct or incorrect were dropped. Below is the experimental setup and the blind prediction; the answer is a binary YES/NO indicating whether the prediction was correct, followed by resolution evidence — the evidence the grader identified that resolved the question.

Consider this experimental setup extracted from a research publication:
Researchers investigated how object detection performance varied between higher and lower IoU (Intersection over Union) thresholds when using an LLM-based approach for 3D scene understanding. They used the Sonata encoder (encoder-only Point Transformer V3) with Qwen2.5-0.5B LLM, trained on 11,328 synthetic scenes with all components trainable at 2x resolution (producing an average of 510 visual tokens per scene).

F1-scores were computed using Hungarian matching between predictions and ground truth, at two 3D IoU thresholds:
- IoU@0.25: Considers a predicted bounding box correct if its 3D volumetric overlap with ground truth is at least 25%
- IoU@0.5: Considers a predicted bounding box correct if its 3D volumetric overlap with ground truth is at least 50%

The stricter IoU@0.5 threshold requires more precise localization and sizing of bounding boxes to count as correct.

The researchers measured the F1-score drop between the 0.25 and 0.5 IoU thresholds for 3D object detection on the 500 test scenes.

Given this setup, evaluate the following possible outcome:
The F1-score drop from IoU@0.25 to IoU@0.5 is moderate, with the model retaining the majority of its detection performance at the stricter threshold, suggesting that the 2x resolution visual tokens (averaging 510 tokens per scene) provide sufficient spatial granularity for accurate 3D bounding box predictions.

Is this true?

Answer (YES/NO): YES